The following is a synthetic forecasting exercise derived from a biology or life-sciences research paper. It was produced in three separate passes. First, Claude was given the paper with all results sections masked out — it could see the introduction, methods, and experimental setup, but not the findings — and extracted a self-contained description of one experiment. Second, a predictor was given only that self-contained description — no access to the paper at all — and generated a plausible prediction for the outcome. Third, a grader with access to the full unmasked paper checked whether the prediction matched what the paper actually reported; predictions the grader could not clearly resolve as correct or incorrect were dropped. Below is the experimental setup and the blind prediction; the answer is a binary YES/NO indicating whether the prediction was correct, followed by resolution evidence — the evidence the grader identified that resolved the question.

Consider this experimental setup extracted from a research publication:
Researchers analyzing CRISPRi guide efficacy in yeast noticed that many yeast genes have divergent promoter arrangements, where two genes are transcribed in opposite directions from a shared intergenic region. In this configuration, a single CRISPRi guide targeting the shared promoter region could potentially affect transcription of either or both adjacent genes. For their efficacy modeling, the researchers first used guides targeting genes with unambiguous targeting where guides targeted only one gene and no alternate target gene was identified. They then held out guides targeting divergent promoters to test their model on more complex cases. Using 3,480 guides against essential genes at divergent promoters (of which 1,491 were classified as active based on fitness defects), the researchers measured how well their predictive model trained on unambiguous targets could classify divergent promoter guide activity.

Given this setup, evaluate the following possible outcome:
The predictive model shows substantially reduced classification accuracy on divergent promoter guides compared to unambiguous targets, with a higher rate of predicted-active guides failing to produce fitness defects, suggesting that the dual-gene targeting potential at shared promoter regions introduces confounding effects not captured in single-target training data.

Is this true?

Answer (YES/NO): NO